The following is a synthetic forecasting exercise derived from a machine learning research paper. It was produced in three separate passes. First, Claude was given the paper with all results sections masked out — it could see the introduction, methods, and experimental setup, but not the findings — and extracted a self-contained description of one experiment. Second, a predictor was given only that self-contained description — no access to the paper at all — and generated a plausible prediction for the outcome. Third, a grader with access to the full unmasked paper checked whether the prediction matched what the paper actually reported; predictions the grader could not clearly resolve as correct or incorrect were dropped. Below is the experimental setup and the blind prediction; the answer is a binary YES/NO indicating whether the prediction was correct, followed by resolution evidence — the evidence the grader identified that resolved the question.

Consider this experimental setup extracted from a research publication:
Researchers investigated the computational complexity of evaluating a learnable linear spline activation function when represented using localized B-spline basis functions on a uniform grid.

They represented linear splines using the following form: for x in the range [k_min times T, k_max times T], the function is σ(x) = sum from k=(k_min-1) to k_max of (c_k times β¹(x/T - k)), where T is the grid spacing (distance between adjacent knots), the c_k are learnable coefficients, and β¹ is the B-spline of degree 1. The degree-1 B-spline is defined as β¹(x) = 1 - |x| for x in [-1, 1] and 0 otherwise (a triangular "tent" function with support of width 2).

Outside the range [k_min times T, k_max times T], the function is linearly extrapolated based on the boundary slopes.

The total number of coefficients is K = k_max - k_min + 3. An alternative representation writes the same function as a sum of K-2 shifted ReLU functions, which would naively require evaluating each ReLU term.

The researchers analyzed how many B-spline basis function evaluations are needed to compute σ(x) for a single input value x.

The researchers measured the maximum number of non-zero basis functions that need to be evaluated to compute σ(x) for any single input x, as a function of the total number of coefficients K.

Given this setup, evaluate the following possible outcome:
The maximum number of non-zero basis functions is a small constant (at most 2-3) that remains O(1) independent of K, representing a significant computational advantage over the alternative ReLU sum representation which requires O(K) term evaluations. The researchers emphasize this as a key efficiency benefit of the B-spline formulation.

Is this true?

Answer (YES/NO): YES